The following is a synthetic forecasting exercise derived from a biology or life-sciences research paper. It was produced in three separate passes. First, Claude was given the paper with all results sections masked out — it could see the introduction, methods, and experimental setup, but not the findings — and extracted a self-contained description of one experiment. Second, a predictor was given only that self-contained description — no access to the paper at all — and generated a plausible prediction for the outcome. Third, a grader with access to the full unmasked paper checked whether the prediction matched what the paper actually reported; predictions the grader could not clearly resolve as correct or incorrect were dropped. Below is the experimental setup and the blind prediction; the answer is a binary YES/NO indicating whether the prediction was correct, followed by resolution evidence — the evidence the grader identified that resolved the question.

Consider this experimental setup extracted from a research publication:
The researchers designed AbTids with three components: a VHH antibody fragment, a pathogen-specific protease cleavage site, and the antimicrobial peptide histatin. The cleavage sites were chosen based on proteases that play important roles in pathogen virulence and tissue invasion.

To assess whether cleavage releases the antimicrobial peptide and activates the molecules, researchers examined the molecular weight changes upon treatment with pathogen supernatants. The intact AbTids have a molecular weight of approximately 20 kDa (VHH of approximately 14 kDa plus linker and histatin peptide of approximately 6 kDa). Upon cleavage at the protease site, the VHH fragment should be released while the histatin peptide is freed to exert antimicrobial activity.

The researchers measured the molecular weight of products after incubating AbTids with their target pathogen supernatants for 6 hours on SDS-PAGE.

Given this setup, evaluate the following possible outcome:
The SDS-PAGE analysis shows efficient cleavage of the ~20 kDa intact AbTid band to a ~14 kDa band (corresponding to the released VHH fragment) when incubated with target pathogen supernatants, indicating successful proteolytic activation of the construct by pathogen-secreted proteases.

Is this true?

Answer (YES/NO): YES